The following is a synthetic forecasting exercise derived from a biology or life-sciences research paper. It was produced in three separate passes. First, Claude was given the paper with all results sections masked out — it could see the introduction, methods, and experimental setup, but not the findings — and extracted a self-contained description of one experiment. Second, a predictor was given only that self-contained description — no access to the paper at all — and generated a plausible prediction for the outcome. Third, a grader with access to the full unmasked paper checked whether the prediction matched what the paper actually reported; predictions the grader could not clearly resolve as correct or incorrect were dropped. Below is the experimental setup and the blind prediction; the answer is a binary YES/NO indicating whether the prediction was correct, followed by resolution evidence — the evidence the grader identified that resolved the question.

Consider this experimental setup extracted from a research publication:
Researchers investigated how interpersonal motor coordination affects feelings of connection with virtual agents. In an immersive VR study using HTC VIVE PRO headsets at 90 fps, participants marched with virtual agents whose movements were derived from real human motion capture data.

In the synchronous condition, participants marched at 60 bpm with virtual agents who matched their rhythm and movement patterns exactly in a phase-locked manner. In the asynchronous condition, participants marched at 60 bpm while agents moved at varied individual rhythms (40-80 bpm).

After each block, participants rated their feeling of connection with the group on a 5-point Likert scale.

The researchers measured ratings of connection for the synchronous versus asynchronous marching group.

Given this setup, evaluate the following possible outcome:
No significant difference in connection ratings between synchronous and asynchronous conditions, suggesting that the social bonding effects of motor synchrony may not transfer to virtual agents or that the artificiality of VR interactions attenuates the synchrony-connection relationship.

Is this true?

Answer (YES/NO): YES